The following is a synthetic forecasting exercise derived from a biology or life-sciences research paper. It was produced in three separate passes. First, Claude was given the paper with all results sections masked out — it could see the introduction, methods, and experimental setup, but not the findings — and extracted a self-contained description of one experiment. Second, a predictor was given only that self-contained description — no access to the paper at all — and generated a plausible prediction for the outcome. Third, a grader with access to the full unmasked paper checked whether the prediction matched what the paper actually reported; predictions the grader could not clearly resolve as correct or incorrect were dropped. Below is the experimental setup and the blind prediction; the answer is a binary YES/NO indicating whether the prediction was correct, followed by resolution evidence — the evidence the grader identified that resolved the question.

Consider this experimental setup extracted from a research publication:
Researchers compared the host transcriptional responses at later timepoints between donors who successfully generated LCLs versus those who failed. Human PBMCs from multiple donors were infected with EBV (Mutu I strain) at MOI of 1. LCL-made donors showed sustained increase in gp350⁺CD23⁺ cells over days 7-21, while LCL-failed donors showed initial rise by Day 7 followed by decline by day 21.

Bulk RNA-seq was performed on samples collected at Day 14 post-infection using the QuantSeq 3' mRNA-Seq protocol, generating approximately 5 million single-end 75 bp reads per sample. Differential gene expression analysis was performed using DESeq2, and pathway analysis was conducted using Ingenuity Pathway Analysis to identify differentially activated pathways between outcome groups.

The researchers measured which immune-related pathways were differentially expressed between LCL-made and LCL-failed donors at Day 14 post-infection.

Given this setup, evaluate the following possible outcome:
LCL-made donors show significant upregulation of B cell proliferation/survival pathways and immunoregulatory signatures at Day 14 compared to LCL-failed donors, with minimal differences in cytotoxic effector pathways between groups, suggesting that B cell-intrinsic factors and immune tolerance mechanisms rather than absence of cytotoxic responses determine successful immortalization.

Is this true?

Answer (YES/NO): NO